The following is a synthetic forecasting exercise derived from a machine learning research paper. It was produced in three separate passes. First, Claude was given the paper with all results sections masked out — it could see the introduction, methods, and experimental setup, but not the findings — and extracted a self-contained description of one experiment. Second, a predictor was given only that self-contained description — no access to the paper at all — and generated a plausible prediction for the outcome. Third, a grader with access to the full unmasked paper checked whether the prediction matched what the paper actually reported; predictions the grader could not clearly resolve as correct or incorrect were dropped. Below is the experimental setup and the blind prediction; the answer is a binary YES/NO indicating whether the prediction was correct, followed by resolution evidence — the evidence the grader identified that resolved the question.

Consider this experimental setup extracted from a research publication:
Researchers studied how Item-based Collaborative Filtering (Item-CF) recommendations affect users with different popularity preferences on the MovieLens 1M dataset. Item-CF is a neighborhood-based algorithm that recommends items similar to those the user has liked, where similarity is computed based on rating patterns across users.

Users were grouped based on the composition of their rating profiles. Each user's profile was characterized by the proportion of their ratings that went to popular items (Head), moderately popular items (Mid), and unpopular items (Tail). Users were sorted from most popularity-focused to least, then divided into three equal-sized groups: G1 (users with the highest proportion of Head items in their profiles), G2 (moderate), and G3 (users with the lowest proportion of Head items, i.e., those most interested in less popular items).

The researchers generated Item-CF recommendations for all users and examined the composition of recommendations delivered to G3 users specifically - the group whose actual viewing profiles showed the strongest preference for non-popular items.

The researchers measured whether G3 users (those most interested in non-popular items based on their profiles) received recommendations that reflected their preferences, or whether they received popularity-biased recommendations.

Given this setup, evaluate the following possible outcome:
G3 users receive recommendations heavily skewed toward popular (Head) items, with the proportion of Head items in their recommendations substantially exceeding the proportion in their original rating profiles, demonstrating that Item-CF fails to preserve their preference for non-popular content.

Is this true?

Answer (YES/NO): YES